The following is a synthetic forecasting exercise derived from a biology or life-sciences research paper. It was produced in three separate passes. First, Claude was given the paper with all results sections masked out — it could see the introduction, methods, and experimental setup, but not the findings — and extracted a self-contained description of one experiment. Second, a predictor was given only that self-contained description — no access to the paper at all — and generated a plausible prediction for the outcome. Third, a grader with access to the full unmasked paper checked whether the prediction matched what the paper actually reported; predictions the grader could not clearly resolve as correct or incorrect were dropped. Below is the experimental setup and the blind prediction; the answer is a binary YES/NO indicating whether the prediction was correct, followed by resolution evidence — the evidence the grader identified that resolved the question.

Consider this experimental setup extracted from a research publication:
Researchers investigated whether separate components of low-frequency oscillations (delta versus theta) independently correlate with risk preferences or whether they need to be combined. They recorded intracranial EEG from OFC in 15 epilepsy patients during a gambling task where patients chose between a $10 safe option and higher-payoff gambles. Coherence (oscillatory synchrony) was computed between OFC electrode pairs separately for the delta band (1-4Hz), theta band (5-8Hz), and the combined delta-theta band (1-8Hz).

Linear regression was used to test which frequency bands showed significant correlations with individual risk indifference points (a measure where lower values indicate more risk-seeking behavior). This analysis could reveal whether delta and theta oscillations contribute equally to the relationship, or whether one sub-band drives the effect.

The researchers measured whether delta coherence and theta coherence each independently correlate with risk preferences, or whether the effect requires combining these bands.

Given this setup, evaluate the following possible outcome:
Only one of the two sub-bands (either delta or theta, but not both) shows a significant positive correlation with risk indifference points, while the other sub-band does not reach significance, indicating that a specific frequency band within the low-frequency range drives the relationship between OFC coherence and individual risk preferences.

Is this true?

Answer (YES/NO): NO